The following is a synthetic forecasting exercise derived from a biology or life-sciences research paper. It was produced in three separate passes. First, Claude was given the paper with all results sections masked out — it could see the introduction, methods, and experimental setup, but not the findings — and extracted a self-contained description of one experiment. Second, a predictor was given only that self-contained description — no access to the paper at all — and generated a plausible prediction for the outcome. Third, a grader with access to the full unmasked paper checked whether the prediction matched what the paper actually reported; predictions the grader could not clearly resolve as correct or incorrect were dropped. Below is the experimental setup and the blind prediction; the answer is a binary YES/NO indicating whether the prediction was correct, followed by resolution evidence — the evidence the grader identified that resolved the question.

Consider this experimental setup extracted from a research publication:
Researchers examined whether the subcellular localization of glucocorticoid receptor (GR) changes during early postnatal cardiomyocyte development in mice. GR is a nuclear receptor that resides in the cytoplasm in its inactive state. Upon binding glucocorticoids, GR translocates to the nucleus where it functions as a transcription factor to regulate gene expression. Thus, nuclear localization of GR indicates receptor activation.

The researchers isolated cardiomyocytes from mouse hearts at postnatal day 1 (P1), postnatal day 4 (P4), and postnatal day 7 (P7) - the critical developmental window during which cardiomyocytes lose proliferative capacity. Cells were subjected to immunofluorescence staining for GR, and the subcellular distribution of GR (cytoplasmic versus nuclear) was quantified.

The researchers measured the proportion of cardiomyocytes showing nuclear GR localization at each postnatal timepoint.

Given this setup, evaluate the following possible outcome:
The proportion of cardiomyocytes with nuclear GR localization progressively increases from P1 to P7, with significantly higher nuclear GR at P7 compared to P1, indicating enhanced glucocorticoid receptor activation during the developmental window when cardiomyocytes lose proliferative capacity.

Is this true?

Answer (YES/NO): NO